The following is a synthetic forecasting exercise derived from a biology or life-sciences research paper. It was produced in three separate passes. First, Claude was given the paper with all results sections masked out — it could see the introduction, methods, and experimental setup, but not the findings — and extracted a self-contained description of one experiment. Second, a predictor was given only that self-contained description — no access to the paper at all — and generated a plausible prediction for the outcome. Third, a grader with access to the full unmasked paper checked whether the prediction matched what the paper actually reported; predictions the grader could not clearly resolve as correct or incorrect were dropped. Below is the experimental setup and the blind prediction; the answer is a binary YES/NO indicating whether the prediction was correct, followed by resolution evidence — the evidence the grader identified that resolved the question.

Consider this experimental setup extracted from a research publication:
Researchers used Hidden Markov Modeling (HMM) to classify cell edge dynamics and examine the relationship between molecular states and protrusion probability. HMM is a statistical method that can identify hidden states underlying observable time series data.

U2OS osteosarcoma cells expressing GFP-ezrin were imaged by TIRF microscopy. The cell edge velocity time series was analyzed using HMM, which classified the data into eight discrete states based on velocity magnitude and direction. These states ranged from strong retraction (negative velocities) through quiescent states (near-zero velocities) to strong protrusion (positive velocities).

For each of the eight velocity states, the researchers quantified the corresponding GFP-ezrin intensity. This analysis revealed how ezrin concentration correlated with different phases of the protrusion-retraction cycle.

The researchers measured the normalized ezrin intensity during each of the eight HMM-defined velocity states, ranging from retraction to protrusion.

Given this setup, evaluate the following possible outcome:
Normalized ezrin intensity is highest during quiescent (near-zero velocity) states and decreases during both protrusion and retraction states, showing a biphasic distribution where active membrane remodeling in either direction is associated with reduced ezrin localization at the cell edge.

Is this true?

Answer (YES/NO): NO